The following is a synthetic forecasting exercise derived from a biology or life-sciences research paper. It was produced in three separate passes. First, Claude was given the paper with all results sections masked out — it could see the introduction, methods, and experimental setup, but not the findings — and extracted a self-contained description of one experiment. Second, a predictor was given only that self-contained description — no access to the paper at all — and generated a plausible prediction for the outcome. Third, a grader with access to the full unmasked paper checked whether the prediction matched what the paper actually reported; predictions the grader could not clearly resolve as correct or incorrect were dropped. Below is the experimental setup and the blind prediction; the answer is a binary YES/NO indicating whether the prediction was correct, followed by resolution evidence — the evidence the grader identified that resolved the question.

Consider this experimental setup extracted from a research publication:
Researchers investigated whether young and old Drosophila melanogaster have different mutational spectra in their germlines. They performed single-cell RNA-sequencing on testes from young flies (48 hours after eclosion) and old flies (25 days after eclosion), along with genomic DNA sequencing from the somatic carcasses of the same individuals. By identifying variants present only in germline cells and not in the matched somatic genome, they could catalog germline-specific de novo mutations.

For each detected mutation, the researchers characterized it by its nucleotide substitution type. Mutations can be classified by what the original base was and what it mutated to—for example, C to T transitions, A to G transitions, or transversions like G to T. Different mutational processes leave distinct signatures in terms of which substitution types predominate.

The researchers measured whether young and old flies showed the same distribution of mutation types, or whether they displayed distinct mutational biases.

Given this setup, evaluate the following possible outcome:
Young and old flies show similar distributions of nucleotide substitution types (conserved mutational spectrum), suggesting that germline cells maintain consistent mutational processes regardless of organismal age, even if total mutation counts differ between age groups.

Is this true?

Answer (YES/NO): NO